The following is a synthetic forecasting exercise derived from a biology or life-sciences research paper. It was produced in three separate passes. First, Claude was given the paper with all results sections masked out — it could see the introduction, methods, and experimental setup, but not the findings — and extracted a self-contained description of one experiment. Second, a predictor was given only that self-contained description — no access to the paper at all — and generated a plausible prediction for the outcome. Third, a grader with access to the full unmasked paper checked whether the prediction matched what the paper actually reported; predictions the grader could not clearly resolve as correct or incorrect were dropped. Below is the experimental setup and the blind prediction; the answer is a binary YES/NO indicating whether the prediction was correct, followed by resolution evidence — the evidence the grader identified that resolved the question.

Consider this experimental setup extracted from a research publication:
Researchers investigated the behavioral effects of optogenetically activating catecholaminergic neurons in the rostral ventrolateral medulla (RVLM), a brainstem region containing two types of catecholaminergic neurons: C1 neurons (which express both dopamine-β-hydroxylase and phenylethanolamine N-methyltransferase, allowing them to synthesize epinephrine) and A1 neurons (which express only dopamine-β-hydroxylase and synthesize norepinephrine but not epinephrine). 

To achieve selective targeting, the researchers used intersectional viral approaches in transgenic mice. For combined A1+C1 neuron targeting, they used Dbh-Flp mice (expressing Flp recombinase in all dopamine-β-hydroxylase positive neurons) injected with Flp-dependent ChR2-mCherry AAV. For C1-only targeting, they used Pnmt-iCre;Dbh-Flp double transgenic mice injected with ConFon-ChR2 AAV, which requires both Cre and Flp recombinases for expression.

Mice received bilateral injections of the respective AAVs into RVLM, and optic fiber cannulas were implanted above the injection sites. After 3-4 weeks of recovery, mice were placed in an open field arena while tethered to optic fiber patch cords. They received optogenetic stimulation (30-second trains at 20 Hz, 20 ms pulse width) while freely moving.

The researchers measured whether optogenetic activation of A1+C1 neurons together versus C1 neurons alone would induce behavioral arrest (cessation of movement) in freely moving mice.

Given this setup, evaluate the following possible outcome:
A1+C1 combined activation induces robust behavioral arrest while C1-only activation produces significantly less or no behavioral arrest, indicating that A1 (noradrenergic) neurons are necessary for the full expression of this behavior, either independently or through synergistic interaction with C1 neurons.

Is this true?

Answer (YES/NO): YES